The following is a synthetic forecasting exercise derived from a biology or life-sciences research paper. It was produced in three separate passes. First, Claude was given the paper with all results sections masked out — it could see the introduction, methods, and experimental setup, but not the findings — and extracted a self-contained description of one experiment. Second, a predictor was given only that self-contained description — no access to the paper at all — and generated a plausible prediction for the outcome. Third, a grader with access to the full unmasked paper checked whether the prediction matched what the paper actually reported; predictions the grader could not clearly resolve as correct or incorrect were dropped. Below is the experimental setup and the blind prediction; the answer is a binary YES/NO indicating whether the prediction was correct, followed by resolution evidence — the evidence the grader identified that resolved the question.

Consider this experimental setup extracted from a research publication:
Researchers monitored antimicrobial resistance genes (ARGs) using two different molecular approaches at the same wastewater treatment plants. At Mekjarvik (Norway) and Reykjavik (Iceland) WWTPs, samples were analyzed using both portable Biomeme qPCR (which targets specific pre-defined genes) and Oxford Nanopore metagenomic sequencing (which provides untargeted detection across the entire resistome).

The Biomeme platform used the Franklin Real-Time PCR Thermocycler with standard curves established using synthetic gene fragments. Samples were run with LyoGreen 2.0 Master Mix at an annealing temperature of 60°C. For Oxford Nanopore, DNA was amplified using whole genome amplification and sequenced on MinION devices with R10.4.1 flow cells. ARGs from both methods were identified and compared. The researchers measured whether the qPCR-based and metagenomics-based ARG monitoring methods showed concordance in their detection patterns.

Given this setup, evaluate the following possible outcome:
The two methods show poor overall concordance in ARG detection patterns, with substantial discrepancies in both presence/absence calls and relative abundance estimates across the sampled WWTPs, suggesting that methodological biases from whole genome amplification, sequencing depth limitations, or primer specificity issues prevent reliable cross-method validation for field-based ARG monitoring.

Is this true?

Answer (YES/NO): NO